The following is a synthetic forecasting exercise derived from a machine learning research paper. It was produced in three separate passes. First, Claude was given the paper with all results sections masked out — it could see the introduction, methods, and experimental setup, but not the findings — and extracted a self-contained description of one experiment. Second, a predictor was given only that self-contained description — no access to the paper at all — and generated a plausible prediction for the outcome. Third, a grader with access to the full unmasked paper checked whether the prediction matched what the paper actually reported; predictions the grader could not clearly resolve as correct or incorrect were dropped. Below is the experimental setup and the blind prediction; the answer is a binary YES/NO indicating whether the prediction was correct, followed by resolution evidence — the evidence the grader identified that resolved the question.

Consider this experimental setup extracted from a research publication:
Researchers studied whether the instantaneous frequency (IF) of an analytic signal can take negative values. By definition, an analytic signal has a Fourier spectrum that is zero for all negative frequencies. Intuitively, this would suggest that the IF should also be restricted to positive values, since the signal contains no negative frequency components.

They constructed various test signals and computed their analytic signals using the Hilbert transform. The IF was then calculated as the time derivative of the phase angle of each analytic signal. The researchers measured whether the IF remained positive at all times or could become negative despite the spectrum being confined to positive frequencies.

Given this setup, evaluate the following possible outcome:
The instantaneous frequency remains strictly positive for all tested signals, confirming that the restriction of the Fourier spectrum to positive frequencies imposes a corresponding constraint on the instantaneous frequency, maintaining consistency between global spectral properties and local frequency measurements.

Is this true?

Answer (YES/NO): NO